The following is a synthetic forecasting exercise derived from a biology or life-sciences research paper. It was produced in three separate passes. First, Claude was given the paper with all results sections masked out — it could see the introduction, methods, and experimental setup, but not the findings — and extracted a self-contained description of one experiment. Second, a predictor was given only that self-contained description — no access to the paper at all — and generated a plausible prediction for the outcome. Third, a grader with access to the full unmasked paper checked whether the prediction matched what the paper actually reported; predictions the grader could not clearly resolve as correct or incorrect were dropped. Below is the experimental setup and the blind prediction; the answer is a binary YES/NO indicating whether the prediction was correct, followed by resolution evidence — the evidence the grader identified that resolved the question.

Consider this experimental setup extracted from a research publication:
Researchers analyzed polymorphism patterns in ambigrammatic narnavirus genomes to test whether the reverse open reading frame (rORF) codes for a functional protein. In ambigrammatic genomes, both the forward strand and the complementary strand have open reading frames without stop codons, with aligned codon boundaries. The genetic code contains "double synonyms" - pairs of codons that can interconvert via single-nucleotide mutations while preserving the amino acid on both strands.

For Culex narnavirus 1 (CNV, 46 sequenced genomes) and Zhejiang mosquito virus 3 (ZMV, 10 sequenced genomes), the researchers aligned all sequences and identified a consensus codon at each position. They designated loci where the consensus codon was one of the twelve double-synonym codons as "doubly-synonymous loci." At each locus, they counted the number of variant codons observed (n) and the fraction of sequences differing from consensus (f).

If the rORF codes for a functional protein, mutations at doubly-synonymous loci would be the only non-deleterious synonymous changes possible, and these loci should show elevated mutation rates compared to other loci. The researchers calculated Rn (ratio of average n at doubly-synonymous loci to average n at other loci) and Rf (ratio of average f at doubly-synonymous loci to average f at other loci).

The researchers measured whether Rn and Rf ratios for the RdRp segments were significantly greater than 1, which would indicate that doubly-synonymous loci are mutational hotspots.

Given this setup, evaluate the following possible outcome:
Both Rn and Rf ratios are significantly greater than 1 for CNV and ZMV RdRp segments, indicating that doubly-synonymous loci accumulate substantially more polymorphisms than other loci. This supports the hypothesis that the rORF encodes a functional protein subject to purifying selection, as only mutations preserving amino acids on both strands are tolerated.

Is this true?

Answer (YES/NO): NO